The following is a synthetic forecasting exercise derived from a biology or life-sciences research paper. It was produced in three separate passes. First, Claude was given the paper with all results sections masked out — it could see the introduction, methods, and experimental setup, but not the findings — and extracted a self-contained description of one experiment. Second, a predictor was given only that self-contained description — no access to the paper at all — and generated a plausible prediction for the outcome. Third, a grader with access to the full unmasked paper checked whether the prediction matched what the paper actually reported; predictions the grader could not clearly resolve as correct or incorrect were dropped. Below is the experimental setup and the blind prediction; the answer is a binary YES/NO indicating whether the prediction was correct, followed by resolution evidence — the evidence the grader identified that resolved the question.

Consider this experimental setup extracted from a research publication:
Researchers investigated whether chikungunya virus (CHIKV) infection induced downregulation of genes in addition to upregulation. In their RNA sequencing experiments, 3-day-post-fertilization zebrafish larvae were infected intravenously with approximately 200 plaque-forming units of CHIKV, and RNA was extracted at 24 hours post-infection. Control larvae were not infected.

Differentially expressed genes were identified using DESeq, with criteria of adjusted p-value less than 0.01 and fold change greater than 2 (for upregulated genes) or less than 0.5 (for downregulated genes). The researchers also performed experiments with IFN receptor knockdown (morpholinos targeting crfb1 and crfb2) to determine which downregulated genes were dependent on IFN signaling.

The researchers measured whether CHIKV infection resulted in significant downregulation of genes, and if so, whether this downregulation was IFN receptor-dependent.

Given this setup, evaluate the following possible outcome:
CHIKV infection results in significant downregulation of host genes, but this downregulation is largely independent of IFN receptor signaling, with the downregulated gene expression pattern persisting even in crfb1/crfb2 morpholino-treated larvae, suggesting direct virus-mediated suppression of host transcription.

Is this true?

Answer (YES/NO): NO